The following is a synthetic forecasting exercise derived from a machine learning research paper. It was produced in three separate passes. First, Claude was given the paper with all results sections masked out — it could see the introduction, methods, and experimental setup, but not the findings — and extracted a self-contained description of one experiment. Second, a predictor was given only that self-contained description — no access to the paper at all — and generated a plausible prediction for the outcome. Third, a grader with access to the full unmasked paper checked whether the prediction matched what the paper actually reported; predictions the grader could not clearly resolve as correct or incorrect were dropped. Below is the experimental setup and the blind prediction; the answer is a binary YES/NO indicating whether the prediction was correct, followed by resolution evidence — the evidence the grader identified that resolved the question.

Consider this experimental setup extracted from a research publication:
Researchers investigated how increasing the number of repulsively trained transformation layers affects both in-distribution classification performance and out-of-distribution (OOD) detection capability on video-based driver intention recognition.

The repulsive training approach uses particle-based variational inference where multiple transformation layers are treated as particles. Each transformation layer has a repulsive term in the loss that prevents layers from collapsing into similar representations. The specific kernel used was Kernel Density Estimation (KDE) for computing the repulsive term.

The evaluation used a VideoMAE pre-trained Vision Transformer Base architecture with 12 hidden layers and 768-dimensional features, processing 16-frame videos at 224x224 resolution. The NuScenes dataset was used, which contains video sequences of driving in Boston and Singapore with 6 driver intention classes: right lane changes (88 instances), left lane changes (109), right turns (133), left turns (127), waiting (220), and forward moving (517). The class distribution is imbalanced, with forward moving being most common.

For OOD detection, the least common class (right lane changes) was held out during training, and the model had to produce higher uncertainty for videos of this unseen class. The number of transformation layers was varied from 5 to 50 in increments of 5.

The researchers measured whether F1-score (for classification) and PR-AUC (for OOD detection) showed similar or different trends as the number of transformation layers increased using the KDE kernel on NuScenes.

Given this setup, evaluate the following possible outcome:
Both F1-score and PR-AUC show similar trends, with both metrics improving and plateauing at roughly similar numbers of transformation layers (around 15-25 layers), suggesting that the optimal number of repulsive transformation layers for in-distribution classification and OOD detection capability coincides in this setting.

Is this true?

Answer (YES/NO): NO